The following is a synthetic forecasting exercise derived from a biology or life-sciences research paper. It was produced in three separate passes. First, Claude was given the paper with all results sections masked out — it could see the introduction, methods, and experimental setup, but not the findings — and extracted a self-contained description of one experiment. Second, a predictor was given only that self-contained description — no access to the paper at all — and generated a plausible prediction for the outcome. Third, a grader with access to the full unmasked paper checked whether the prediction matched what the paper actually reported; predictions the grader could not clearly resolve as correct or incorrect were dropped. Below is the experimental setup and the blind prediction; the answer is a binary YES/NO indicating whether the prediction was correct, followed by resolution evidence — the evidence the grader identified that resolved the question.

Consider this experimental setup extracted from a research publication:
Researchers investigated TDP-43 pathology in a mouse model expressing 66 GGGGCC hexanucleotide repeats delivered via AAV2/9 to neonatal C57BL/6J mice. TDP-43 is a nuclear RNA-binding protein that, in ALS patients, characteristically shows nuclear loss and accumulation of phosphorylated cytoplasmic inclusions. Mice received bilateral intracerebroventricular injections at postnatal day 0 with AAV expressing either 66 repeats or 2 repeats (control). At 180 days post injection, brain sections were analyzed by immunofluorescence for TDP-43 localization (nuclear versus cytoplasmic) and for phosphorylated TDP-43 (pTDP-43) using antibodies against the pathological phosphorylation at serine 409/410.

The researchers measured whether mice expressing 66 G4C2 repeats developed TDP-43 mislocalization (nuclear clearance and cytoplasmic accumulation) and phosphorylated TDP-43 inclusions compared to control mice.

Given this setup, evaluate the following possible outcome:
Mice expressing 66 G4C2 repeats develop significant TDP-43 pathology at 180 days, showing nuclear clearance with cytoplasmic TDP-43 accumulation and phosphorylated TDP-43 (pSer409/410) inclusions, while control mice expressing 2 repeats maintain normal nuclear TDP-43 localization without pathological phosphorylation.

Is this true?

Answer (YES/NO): NO